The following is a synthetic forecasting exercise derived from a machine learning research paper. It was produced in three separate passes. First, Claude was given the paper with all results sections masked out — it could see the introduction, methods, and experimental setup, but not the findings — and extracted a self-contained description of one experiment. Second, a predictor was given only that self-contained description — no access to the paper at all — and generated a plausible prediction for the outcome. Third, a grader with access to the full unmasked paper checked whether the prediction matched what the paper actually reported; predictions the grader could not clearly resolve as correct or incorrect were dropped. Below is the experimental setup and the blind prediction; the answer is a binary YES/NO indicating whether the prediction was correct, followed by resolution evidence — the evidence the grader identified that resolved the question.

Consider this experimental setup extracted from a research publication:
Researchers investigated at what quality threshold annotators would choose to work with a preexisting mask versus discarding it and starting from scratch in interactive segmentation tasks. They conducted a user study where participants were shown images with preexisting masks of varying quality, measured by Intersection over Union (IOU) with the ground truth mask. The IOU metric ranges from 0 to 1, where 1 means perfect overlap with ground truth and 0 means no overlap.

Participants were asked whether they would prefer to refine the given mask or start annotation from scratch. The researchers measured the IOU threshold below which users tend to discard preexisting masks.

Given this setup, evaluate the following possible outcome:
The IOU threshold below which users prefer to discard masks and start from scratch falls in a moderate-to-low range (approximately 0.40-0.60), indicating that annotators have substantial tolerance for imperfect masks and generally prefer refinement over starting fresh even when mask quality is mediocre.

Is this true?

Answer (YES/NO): NO